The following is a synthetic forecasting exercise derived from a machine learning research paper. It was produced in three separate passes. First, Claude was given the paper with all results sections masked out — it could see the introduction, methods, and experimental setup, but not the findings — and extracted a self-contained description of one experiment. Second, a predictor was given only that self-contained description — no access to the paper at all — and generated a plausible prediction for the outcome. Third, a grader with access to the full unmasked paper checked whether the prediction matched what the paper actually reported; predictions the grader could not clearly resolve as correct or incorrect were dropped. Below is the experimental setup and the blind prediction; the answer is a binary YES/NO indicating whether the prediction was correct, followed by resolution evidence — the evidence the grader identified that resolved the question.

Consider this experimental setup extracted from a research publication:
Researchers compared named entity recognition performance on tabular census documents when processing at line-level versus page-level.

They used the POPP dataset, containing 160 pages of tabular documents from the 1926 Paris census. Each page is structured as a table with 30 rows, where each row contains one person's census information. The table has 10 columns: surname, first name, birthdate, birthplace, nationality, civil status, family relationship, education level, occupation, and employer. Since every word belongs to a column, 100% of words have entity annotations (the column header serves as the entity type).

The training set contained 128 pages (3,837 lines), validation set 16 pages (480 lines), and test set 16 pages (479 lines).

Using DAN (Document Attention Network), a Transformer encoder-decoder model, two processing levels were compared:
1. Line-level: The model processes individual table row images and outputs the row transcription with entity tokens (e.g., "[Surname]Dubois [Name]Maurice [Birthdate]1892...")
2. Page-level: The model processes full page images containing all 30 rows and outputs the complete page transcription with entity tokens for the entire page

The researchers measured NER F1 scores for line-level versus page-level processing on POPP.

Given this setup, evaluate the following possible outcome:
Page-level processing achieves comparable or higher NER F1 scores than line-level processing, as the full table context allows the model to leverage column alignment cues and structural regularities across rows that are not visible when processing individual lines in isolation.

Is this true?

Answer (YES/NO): YES